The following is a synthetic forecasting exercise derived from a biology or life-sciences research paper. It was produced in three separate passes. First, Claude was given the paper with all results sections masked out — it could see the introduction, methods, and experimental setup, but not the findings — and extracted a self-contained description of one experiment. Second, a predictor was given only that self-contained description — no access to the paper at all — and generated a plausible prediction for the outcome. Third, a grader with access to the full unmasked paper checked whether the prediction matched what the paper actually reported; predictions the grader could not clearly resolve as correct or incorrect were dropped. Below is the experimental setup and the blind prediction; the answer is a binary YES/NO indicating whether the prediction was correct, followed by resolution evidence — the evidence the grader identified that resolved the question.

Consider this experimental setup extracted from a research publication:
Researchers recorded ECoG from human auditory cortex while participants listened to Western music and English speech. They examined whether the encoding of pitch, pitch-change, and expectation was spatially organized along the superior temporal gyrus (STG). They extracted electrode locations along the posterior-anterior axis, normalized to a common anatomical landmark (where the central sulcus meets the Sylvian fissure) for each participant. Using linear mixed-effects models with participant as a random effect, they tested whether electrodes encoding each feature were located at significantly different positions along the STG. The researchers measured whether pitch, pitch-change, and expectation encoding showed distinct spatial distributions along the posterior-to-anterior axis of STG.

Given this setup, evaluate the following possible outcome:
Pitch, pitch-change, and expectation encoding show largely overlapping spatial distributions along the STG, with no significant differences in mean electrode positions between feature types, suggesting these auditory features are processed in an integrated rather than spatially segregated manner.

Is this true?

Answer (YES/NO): NO